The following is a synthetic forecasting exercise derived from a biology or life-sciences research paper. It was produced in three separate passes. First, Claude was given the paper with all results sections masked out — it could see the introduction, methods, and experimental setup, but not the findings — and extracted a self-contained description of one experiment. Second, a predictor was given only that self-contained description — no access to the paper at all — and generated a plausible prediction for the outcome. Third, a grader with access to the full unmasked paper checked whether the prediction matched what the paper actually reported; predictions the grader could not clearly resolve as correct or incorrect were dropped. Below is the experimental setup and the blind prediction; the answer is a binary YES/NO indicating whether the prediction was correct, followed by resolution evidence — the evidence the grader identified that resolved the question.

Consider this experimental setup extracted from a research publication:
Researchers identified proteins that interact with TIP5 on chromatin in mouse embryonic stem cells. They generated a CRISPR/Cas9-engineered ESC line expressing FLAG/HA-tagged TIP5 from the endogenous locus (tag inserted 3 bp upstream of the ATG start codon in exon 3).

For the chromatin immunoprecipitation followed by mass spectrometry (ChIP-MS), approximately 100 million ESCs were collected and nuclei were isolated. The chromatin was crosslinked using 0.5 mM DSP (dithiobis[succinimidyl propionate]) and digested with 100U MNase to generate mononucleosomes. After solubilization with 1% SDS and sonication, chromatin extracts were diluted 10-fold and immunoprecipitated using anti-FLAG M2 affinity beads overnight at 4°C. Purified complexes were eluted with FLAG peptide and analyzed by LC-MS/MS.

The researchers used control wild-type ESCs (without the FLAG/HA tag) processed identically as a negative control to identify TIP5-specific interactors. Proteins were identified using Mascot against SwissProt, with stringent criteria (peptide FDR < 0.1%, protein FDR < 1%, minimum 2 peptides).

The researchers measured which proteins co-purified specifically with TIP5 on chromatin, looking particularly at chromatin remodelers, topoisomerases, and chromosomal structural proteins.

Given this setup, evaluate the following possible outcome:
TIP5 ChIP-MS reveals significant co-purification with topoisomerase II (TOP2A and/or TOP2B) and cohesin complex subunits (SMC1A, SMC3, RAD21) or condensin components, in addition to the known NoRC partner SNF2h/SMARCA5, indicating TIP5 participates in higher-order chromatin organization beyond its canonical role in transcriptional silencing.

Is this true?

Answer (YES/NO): YES